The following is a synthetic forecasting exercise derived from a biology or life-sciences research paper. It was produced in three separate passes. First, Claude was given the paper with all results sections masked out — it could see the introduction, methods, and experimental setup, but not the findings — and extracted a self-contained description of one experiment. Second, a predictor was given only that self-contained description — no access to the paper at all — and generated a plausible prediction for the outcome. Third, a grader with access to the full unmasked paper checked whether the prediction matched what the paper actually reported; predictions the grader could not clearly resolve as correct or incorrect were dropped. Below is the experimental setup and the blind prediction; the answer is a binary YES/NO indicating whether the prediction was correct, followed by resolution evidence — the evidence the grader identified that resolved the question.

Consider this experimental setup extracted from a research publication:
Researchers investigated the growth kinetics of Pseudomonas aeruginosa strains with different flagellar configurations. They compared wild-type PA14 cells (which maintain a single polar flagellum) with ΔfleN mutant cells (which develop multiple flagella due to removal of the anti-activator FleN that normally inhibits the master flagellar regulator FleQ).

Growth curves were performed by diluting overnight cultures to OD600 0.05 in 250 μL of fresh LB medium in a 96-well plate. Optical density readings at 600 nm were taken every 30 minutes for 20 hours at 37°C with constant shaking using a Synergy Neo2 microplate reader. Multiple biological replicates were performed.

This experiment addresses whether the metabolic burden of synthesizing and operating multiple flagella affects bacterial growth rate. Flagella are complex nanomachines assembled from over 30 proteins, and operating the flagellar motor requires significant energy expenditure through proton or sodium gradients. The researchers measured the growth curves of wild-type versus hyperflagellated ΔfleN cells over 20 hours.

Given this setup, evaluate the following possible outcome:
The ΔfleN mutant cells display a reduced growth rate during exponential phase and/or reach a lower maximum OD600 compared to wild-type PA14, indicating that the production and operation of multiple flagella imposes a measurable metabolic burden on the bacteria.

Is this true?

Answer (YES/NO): YES